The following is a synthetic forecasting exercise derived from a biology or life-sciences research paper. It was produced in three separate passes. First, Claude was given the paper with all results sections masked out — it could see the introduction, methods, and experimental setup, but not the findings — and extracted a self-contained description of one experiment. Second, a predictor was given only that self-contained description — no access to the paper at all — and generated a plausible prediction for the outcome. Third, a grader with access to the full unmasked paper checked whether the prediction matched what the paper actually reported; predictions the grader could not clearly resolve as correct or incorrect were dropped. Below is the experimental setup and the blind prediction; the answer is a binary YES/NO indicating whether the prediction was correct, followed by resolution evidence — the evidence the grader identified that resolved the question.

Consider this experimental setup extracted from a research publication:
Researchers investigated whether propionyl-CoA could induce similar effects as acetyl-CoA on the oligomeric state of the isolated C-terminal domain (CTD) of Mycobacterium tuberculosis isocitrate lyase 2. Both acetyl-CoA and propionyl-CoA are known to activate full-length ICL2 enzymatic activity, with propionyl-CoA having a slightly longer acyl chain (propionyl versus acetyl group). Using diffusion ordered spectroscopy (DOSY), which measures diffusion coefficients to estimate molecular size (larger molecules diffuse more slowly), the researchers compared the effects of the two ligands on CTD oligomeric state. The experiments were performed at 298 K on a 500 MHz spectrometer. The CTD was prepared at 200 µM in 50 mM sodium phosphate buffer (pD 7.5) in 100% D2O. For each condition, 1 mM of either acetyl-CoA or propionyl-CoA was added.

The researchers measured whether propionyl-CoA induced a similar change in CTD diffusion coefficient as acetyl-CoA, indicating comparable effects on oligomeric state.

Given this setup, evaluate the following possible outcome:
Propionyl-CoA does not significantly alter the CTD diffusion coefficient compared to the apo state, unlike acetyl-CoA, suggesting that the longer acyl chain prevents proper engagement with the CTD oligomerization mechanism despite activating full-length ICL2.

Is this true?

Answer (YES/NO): NO